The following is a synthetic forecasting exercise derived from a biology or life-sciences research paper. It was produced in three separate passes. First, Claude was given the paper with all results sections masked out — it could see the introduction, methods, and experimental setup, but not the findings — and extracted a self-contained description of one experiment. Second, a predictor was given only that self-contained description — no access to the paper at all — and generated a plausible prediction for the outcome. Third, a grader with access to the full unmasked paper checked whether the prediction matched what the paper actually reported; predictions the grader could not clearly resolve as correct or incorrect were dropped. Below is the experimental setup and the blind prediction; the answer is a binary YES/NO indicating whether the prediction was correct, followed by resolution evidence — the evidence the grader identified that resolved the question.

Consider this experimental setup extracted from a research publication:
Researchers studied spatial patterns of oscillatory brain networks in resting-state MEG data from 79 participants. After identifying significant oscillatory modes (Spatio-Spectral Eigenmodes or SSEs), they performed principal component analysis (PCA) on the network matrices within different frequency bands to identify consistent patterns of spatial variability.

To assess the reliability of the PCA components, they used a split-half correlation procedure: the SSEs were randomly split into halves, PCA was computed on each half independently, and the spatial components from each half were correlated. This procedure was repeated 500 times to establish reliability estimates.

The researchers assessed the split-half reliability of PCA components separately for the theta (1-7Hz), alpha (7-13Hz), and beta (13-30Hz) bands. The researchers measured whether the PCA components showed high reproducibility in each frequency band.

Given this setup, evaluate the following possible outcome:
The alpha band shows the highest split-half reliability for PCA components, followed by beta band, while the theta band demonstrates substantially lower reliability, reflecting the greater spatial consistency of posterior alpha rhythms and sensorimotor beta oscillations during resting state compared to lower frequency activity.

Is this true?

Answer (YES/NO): NO